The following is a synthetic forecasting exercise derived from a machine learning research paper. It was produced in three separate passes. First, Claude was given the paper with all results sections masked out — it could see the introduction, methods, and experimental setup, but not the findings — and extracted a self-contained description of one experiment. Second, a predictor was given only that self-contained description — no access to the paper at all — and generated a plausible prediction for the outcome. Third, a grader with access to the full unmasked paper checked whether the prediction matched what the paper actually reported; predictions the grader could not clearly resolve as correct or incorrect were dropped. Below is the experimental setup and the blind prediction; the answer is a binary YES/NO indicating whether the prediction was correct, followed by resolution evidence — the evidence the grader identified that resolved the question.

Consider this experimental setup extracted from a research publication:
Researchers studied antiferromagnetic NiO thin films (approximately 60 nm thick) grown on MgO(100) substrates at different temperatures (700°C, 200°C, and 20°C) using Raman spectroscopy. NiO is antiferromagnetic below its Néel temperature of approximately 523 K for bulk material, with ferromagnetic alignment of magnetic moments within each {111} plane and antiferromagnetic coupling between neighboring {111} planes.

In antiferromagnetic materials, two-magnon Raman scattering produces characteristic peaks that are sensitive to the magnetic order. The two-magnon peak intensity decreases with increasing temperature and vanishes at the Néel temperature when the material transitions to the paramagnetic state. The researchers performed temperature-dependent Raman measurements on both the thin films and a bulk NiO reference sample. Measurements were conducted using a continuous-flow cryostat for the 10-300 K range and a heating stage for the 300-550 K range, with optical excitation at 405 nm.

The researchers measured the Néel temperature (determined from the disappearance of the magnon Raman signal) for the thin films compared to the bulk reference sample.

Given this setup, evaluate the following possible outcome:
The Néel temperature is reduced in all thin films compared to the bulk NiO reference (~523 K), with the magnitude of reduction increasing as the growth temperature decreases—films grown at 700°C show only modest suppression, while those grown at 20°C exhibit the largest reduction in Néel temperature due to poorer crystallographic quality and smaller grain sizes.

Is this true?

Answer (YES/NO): NO